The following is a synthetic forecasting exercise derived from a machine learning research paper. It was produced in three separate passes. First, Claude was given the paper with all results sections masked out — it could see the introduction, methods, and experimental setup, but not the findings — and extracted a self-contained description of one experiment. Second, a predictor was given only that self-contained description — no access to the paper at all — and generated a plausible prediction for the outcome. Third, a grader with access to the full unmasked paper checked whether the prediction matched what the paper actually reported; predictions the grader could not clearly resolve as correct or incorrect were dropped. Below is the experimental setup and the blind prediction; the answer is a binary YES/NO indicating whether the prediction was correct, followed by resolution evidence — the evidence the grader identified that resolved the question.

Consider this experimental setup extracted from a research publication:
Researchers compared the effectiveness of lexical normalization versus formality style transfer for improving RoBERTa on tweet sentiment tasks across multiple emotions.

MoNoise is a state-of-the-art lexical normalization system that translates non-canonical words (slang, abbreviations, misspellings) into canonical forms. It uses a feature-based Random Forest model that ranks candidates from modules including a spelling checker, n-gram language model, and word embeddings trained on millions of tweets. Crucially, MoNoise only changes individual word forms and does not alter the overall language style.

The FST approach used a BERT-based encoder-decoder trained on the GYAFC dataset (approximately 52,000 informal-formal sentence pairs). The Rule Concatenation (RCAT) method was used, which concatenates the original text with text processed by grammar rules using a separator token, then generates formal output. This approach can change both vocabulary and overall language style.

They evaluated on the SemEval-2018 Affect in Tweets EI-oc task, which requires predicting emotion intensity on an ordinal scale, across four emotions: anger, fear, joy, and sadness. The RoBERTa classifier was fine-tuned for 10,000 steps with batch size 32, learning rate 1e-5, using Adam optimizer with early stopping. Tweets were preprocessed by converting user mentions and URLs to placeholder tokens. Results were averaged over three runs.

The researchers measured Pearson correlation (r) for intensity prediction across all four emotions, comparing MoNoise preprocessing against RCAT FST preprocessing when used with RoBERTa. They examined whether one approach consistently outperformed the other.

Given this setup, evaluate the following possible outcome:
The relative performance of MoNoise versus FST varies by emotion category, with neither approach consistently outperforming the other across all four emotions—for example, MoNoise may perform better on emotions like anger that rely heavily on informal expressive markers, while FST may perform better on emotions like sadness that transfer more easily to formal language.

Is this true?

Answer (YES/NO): NO